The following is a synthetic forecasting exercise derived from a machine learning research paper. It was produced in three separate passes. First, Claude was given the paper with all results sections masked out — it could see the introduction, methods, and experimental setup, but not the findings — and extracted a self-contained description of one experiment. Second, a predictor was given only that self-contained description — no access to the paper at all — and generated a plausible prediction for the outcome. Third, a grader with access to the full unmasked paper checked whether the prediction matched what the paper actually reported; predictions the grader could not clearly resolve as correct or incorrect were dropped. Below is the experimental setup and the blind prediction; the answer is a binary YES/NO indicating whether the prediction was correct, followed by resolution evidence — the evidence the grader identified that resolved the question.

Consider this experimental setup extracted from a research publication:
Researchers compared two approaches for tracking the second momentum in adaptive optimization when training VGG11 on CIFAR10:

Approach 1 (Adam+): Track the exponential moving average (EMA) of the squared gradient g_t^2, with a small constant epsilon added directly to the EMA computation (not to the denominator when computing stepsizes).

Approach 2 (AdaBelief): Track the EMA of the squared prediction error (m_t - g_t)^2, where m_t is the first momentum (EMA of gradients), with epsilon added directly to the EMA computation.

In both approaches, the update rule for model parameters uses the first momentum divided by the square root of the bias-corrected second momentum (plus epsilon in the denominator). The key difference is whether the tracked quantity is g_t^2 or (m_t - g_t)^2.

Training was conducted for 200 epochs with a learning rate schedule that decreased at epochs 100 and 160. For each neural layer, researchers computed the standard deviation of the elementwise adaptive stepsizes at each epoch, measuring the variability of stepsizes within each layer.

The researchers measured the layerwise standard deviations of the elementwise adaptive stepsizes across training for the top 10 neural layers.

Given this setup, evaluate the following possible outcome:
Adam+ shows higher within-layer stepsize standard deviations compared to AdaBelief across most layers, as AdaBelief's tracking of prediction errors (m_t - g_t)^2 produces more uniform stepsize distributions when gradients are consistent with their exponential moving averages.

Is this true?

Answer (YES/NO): YES